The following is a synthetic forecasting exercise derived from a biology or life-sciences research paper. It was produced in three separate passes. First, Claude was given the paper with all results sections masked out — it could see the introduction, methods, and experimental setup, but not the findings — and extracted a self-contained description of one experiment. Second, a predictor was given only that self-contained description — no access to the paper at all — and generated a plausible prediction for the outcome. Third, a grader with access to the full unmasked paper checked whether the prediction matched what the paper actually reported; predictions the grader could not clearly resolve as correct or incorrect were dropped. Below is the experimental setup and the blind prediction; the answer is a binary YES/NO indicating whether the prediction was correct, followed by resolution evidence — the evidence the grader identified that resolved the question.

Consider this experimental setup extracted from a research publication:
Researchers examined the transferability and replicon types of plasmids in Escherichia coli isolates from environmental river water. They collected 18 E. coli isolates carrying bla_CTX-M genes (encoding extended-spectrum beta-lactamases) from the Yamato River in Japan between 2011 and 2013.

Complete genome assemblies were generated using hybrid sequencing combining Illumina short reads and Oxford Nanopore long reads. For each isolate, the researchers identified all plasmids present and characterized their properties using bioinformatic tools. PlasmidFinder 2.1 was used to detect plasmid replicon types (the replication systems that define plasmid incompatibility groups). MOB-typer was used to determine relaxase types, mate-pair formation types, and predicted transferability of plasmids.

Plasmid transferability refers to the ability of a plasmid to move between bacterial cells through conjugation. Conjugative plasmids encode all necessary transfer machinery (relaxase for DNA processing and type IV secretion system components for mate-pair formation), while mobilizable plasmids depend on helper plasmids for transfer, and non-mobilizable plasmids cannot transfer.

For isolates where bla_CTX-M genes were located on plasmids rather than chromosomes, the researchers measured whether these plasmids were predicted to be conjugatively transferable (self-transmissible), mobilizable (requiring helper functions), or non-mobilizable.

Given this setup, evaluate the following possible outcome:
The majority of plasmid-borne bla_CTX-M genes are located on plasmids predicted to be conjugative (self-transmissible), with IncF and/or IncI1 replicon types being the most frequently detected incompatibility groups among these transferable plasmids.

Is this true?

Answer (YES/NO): YES